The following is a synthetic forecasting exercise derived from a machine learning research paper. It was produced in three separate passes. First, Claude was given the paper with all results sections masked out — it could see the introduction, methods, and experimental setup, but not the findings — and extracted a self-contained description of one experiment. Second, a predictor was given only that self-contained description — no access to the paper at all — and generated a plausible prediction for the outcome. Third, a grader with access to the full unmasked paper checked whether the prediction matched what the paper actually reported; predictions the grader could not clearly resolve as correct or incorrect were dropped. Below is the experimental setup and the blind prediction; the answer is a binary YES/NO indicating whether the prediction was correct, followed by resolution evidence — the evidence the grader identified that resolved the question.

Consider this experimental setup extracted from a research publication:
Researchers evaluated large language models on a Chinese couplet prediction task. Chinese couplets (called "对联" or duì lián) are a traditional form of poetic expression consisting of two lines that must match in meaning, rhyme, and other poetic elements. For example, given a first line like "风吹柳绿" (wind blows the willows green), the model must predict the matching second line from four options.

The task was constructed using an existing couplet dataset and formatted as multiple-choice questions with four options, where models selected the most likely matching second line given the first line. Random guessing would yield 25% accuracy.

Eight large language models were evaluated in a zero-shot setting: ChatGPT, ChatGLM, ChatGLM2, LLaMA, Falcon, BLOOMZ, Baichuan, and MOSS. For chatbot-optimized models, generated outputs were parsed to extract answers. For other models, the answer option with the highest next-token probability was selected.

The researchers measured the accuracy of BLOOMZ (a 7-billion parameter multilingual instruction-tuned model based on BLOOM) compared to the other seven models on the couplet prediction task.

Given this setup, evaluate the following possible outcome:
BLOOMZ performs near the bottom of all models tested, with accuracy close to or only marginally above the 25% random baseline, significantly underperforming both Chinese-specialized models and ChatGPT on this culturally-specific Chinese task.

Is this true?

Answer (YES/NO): NO